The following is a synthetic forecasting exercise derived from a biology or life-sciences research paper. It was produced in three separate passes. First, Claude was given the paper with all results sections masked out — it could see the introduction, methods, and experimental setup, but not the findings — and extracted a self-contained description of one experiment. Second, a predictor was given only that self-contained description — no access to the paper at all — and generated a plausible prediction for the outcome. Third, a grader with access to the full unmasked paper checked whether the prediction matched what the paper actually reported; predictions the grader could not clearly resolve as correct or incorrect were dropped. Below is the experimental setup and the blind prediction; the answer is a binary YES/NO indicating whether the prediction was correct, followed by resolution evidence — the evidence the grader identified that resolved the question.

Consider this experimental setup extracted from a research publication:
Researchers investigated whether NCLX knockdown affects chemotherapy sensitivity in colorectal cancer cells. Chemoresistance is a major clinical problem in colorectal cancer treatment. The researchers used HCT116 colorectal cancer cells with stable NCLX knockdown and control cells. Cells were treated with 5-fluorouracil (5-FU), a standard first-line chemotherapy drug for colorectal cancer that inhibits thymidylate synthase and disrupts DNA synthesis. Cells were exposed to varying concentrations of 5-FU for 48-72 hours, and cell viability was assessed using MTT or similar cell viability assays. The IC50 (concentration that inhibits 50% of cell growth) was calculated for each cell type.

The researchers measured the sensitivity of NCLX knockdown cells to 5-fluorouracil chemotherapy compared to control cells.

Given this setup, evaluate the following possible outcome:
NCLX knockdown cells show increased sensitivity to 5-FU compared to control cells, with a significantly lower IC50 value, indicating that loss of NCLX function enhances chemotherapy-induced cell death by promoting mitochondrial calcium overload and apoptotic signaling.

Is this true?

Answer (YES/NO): NO